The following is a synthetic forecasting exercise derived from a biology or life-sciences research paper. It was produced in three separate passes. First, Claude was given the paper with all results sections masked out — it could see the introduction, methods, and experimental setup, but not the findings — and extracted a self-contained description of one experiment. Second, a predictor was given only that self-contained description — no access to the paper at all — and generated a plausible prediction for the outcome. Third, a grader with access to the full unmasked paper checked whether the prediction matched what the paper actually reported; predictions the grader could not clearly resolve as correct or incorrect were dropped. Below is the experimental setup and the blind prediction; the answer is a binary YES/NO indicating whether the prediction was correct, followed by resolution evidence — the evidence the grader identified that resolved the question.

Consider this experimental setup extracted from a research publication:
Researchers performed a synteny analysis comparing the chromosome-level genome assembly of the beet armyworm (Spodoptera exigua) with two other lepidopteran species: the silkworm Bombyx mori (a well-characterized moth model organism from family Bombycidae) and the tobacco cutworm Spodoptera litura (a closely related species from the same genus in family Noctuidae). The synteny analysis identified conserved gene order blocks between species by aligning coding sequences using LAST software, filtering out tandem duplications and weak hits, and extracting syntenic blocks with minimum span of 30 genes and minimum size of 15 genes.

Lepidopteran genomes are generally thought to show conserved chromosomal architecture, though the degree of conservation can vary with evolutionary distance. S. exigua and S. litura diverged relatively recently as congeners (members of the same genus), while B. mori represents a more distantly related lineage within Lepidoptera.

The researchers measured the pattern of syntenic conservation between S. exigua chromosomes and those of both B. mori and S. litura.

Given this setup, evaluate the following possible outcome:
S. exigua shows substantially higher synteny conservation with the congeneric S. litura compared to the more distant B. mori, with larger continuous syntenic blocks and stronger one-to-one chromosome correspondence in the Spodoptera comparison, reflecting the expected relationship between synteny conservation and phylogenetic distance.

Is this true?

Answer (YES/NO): NO